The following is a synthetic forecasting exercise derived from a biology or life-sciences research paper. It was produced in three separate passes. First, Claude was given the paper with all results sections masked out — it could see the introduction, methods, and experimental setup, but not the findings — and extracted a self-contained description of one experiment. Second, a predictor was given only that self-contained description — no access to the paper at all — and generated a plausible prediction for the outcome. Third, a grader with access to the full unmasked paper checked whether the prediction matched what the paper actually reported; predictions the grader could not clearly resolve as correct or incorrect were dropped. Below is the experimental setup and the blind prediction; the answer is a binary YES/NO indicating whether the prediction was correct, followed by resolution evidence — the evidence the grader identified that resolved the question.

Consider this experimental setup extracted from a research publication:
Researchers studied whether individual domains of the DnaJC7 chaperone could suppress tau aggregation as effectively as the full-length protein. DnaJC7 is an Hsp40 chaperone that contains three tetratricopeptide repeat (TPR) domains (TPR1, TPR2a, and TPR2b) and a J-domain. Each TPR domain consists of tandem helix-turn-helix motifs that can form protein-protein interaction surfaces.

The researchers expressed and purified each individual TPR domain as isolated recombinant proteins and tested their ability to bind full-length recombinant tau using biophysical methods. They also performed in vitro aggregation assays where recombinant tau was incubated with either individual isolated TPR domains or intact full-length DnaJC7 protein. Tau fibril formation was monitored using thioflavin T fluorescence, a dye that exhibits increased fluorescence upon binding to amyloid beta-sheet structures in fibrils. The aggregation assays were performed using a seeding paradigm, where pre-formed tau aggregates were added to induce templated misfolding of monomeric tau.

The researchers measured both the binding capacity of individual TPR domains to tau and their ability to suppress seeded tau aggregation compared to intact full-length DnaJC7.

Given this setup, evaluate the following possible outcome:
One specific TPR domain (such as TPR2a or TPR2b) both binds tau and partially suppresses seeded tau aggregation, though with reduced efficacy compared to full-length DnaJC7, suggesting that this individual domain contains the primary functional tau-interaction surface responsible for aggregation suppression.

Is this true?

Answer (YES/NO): NO